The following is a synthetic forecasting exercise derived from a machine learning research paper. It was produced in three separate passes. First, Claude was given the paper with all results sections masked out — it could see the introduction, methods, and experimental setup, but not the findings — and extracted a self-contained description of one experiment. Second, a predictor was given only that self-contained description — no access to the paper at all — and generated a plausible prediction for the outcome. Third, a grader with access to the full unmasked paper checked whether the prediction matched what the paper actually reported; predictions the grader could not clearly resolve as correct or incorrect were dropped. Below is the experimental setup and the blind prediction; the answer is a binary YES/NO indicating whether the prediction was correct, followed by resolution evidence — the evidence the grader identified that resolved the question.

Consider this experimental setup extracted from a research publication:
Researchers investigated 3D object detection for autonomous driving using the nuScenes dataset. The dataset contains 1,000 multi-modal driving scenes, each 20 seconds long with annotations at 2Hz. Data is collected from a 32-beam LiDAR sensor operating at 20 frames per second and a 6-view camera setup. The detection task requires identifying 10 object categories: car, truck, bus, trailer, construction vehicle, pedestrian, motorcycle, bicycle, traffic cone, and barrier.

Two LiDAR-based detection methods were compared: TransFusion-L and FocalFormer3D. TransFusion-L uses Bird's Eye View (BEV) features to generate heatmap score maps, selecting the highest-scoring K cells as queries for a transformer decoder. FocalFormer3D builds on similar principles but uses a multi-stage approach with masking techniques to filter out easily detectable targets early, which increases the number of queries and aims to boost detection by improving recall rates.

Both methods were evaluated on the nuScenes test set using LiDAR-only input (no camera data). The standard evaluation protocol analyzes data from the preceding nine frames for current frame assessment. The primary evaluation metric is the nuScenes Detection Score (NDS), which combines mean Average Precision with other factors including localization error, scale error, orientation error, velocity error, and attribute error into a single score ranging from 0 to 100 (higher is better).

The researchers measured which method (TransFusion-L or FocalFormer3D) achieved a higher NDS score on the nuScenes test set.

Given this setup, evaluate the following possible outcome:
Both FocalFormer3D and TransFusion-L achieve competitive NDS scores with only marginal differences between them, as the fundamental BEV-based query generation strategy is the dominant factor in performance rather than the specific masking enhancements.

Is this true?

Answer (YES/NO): NO